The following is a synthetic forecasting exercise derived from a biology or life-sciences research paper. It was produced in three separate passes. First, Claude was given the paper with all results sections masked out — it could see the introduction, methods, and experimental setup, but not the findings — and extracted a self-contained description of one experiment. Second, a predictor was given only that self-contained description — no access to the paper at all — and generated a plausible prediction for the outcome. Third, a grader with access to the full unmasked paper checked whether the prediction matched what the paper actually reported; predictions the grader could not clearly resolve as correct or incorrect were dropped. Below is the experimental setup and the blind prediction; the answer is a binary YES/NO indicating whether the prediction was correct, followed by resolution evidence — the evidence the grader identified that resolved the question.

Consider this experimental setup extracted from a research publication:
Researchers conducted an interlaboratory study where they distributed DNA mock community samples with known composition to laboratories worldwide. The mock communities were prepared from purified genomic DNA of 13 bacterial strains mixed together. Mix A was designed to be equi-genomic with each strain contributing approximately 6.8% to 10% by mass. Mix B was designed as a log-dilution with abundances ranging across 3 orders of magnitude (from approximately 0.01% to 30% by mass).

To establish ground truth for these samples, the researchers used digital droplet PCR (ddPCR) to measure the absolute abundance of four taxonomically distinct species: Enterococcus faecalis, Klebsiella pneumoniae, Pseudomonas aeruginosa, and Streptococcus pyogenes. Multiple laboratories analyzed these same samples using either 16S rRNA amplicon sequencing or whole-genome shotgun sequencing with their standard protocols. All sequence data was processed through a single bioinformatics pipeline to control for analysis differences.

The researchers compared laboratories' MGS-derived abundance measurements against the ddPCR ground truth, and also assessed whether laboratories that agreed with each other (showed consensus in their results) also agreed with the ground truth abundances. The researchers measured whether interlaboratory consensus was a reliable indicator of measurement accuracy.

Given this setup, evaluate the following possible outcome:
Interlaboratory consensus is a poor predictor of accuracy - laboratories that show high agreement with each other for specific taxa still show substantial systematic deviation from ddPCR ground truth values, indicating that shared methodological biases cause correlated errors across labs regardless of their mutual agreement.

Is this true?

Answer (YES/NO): YES